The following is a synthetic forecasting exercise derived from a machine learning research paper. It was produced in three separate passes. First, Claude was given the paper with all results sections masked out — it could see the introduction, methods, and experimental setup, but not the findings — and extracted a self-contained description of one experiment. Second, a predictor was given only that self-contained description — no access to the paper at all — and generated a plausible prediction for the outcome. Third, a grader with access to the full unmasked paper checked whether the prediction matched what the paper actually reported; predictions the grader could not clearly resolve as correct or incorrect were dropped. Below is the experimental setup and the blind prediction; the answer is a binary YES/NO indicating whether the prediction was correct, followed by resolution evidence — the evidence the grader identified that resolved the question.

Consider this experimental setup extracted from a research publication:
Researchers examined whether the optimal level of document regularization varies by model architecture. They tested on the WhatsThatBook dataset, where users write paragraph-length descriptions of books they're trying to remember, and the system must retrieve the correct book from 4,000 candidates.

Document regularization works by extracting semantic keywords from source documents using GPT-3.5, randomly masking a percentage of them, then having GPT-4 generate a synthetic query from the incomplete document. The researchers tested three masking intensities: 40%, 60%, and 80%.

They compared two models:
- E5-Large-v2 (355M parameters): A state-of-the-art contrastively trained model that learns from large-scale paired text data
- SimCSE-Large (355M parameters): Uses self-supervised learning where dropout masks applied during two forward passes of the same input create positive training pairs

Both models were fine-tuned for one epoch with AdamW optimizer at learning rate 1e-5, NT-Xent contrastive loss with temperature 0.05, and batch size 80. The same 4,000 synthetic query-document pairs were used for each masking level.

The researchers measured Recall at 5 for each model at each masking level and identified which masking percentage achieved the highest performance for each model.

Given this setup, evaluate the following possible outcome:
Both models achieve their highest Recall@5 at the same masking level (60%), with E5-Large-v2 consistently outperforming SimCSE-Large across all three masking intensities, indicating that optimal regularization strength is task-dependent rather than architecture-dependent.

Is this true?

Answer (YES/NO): YES